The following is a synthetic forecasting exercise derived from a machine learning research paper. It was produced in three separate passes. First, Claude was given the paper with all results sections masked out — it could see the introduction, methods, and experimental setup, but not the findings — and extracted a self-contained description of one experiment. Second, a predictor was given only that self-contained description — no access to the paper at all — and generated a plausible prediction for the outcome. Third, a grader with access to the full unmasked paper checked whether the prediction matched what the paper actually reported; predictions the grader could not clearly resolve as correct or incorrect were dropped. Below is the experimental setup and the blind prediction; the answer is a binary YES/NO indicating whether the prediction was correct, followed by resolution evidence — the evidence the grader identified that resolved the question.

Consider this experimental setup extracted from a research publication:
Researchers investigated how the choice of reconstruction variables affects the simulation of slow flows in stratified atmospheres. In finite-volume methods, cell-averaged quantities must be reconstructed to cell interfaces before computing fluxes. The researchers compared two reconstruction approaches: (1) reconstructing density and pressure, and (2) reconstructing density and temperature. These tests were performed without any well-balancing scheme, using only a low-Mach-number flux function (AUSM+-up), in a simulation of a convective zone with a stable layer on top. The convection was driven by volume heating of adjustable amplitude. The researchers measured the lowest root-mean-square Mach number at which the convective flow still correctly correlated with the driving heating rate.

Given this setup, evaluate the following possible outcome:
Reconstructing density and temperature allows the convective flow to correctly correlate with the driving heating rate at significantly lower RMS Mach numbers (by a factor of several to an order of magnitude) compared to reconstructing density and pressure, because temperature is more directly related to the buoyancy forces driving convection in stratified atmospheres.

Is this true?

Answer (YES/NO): NO